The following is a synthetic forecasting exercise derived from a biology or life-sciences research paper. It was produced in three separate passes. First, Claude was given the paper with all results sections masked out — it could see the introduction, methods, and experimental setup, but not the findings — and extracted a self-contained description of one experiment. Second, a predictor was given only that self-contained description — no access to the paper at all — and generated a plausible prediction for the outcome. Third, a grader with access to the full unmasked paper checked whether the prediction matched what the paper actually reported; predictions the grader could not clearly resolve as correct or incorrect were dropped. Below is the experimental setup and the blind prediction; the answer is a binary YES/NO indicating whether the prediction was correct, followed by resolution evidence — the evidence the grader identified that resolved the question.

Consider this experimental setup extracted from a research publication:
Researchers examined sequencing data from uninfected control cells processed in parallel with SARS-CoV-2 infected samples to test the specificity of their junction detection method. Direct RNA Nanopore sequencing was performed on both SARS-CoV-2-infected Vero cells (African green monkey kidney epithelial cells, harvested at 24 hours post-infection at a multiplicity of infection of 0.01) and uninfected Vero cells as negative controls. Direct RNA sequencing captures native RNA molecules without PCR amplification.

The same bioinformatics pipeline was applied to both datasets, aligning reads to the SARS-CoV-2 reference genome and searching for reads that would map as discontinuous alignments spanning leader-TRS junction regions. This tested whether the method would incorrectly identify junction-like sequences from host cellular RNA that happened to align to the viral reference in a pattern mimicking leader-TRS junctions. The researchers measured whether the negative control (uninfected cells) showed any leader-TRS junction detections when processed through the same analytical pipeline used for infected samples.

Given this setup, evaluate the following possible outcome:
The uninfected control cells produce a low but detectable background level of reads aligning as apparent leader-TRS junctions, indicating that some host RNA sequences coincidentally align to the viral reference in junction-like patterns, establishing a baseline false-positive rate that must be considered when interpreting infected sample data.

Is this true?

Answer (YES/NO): NO